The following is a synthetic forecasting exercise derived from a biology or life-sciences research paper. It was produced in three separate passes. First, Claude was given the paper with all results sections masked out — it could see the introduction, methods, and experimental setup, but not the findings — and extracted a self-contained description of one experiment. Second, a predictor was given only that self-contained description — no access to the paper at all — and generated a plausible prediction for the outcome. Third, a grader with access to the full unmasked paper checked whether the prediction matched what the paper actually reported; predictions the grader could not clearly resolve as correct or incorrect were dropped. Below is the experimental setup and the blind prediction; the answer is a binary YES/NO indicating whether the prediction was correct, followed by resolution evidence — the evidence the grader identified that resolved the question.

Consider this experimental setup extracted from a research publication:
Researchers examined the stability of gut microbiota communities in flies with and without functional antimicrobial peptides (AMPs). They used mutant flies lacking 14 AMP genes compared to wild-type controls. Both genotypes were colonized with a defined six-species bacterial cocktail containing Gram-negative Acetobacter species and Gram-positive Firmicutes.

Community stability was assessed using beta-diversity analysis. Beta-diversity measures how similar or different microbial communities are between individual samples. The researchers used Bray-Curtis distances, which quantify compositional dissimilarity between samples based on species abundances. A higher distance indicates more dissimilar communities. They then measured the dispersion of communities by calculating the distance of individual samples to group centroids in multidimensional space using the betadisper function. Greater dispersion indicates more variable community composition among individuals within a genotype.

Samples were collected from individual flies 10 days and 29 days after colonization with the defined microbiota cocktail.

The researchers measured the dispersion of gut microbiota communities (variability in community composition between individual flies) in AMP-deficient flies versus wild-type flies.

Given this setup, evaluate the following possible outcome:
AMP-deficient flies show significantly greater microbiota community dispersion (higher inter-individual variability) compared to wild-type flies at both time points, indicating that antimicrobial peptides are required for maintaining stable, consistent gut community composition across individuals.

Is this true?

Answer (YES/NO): NO